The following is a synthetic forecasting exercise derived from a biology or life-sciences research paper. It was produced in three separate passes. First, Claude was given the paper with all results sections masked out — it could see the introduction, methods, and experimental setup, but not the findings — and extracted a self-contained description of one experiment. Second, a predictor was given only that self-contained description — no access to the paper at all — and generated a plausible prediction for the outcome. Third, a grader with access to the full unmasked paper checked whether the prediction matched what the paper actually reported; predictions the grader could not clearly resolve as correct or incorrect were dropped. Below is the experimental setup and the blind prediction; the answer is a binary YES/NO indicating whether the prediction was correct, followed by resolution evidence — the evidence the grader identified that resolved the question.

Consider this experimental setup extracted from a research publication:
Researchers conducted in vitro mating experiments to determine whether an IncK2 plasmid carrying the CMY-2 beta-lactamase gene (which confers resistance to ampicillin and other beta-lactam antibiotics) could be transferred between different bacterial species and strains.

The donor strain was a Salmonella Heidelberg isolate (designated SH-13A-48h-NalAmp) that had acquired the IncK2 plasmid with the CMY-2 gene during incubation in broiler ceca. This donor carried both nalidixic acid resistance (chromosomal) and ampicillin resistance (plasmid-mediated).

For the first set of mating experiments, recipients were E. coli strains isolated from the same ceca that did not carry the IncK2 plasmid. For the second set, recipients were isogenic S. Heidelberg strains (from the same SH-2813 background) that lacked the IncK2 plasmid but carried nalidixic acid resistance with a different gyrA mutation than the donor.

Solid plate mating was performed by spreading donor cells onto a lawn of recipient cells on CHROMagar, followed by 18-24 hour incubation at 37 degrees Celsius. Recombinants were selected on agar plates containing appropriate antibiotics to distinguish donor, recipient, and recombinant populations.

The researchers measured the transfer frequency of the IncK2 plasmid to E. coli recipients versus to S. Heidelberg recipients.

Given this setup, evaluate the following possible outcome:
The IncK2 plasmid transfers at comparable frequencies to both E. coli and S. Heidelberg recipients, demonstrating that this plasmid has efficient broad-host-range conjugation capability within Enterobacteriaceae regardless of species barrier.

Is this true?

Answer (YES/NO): NO